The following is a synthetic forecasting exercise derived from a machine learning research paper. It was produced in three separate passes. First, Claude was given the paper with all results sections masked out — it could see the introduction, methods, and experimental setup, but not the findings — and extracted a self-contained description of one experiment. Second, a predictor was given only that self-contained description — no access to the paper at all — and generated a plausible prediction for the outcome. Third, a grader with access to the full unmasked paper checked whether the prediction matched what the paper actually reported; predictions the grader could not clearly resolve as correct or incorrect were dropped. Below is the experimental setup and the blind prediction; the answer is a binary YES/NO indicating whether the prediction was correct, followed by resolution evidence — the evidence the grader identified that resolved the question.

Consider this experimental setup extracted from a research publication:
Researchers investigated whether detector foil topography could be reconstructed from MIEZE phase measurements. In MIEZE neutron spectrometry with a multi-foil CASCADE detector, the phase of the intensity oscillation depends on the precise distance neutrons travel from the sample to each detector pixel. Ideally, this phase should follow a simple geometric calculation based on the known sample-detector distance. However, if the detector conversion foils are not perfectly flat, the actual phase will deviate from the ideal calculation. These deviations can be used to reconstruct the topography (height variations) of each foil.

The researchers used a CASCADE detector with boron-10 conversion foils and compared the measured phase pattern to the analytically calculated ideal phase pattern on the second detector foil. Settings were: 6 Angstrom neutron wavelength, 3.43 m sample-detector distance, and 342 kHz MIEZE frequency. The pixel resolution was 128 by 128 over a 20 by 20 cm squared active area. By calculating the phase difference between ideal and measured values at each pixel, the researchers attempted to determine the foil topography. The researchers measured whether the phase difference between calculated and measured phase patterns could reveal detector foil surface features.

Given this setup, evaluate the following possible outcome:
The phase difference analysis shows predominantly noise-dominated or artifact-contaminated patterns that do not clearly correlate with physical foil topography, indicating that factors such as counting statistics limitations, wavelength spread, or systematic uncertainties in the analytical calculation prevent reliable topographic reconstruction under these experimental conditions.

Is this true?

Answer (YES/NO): NO